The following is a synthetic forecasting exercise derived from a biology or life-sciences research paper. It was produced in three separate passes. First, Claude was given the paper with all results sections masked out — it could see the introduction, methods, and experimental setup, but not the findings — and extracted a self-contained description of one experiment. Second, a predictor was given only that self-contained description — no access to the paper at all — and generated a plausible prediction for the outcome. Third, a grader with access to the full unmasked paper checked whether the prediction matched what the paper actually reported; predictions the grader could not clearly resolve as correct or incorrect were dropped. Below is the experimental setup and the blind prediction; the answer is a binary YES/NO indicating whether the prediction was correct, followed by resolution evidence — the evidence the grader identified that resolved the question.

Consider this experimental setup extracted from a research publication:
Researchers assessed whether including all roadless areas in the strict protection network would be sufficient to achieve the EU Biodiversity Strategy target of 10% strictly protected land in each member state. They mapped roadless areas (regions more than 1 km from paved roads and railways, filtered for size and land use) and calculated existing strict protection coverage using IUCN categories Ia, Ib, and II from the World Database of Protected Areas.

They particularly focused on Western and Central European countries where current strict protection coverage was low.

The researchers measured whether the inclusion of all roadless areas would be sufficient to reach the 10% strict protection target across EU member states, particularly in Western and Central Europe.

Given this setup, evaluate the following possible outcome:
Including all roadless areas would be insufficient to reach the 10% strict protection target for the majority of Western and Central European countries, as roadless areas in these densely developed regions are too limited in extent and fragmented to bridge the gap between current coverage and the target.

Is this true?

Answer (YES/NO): YES